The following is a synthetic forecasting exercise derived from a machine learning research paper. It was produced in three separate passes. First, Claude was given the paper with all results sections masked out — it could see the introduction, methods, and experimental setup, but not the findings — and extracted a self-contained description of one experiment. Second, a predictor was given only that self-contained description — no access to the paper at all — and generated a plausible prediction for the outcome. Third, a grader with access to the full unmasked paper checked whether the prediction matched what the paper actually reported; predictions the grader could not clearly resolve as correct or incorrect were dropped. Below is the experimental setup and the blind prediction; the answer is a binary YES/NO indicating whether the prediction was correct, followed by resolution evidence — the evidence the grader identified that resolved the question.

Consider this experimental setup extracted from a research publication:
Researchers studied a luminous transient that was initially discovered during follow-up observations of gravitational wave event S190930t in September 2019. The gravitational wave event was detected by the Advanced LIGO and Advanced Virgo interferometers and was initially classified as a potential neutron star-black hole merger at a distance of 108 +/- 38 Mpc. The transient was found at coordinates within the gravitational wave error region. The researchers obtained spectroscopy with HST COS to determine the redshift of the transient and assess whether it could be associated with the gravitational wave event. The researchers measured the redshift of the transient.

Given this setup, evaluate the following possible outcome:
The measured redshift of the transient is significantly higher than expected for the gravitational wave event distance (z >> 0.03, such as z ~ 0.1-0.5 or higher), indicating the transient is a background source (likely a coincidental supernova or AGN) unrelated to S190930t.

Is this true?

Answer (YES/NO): YES